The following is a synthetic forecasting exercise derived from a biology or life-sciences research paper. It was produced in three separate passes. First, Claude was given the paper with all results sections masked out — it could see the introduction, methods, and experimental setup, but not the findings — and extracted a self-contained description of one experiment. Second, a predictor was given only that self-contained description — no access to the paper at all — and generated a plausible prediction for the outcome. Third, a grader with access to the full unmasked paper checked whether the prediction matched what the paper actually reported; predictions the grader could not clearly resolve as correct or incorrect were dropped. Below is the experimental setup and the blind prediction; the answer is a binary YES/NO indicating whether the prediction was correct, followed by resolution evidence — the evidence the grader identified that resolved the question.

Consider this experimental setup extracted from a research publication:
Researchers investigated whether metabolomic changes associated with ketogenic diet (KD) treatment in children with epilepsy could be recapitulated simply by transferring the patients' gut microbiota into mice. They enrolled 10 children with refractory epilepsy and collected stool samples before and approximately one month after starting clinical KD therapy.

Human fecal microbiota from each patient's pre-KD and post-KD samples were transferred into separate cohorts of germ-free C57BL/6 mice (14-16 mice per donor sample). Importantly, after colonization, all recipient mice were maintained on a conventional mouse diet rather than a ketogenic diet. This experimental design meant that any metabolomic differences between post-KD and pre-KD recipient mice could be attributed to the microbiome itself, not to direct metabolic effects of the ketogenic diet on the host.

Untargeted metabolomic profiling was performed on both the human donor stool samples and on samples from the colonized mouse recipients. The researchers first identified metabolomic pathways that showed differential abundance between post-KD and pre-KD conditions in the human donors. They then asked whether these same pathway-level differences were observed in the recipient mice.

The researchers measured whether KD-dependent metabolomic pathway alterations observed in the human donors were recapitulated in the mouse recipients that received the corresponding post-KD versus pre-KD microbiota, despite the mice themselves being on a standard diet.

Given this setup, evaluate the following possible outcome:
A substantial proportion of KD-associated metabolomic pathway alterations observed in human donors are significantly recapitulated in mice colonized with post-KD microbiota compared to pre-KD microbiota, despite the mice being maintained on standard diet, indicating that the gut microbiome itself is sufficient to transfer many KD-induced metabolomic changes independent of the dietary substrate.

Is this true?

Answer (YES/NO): NO